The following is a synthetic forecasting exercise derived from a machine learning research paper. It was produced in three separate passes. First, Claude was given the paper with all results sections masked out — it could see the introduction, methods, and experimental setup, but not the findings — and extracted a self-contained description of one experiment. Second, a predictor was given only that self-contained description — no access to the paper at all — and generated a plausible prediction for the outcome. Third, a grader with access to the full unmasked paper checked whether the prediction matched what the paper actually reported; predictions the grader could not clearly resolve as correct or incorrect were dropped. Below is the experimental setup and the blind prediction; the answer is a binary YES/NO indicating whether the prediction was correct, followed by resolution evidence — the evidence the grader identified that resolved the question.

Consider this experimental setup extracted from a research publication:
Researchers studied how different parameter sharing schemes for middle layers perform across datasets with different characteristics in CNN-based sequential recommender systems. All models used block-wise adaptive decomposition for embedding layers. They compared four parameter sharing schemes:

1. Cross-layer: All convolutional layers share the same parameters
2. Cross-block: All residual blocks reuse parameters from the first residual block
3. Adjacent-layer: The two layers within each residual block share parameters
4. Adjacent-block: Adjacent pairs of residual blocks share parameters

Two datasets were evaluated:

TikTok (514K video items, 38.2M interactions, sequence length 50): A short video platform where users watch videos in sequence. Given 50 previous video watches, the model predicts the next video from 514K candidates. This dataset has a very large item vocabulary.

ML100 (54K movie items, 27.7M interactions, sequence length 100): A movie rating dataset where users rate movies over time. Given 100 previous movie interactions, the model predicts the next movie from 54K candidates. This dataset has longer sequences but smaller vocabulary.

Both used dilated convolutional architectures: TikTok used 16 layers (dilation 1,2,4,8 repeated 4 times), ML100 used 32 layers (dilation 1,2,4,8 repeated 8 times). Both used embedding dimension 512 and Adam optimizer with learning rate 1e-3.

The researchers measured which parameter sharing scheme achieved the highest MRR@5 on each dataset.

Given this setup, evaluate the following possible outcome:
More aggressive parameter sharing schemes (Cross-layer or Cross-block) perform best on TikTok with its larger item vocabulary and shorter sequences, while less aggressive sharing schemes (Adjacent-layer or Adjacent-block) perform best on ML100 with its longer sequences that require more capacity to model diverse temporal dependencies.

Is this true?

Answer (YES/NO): NO